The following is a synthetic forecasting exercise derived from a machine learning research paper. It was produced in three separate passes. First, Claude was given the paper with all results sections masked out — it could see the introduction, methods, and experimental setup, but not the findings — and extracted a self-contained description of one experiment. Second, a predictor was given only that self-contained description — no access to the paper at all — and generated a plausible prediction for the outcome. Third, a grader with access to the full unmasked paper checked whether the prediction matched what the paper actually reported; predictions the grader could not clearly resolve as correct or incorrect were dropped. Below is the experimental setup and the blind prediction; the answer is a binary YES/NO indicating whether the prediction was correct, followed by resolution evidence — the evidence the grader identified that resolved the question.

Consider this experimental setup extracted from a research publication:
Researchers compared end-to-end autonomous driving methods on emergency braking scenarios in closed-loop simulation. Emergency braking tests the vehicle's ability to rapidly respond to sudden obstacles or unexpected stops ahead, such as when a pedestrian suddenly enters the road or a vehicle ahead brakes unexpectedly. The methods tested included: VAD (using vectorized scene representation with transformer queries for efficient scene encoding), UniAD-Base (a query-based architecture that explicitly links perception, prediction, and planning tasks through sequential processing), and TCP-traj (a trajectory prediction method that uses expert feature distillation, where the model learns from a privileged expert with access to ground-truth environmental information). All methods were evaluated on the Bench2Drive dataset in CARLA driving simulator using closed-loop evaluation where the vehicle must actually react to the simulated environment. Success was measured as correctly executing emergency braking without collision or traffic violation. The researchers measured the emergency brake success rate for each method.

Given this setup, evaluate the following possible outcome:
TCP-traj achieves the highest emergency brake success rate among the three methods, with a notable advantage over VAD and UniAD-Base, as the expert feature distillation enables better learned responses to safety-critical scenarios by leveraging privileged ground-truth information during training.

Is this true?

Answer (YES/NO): YES